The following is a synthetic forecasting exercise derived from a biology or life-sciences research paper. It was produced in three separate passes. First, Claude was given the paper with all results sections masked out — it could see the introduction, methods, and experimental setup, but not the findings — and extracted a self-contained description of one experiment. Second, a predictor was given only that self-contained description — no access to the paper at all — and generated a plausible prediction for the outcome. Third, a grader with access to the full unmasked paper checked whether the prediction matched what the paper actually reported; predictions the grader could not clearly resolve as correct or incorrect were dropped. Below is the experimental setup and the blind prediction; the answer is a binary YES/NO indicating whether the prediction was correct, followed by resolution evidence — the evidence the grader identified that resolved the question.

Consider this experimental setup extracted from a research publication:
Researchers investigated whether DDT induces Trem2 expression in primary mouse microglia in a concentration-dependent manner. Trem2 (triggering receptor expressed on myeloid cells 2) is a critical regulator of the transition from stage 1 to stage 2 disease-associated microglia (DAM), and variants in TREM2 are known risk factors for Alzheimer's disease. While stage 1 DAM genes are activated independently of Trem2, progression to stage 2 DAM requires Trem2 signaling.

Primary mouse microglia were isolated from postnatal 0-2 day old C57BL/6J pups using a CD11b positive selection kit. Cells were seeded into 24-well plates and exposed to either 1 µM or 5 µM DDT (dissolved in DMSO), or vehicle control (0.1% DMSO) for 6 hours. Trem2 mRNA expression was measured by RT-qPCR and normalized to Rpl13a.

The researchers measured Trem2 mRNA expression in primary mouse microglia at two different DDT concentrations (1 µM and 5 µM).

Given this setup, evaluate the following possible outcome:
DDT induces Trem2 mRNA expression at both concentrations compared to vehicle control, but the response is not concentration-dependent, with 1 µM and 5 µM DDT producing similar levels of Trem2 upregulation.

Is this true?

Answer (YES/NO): NO